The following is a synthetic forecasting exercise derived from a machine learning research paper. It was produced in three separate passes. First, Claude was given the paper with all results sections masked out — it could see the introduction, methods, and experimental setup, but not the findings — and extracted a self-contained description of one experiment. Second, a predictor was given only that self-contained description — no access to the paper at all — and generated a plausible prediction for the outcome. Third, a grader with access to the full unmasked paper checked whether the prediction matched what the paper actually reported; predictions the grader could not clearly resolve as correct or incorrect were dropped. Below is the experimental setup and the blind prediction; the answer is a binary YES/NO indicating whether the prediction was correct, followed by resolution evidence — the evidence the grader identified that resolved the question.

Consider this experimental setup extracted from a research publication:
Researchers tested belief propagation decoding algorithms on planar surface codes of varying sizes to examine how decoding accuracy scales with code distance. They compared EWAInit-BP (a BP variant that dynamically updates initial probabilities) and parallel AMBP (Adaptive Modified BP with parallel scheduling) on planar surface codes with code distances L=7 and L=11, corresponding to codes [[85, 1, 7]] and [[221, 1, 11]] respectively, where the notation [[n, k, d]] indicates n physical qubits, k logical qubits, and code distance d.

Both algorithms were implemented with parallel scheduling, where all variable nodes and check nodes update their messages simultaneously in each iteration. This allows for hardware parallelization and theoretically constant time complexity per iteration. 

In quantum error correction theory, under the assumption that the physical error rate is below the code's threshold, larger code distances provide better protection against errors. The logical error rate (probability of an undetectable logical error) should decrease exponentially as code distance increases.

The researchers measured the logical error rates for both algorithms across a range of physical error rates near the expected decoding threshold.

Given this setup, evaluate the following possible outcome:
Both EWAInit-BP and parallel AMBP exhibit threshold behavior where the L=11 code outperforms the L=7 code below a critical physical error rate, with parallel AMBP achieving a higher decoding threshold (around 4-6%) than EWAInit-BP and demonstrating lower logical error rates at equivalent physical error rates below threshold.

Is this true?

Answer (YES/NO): NO